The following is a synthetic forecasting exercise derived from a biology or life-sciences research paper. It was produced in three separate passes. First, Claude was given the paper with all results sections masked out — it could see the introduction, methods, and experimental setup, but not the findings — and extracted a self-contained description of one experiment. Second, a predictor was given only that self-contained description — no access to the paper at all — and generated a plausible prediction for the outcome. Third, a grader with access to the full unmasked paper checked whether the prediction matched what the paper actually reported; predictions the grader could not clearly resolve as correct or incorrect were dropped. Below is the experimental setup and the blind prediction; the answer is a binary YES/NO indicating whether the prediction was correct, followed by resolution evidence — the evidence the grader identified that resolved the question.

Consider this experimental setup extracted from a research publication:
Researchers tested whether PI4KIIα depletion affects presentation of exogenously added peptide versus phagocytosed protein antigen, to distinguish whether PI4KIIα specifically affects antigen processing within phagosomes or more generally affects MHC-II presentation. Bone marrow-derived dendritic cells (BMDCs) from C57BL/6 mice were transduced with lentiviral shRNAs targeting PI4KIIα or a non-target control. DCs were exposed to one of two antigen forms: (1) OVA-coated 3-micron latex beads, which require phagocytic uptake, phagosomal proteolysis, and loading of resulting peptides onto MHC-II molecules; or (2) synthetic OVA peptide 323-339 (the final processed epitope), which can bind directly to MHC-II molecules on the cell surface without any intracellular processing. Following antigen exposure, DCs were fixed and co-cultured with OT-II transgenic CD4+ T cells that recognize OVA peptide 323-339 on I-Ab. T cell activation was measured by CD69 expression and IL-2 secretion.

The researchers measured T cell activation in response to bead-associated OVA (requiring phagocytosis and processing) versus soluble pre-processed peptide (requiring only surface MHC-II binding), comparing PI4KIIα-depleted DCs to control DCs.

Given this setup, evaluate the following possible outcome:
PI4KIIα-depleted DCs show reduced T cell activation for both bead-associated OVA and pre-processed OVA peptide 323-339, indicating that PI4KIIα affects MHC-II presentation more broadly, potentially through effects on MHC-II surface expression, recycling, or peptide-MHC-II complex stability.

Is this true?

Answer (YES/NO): NO